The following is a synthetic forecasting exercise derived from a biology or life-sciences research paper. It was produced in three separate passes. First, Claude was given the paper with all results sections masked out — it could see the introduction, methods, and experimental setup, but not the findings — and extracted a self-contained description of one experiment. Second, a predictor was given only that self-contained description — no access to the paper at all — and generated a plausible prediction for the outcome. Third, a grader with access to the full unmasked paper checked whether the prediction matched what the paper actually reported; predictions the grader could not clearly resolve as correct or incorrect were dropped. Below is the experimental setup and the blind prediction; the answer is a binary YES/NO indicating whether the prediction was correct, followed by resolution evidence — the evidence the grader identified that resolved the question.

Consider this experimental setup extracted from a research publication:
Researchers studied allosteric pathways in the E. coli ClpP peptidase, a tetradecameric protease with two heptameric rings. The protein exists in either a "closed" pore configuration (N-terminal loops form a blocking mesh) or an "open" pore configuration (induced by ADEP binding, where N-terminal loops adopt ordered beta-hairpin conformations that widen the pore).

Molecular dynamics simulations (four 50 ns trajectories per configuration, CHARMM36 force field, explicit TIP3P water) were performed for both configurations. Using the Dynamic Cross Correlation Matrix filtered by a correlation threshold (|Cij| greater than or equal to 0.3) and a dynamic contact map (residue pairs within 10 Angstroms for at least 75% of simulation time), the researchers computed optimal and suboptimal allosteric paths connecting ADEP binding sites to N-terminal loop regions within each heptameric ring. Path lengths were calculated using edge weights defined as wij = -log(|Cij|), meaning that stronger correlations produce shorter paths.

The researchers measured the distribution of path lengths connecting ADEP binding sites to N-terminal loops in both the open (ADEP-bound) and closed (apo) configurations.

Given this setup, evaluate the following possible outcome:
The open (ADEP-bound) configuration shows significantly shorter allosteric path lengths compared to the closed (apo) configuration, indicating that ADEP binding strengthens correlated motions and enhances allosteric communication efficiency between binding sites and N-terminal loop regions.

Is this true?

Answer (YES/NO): YES